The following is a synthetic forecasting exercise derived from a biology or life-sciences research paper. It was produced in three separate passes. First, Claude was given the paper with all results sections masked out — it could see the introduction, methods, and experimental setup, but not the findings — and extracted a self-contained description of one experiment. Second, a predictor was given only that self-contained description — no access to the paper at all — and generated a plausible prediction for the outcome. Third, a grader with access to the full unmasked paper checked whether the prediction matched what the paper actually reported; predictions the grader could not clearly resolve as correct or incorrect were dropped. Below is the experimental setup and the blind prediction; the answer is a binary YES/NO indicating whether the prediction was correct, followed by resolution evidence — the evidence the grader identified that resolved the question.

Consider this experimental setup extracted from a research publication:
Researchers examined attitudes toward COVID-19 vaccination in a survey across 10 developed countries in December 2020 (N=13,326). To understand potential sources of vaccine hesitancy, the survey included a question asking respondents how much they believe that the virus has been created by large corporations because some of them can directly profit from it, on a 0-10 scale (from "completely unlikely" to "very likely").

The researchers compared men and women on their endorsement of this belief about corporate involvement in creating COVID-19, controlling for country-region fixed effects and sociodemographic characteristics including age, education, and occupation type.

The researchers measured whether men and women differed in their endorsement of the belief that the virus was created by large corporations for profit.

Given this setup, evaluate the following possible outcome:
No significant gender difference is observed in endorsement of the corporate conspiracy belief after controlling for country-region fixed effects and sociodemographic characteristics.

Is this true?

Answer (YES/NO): NO